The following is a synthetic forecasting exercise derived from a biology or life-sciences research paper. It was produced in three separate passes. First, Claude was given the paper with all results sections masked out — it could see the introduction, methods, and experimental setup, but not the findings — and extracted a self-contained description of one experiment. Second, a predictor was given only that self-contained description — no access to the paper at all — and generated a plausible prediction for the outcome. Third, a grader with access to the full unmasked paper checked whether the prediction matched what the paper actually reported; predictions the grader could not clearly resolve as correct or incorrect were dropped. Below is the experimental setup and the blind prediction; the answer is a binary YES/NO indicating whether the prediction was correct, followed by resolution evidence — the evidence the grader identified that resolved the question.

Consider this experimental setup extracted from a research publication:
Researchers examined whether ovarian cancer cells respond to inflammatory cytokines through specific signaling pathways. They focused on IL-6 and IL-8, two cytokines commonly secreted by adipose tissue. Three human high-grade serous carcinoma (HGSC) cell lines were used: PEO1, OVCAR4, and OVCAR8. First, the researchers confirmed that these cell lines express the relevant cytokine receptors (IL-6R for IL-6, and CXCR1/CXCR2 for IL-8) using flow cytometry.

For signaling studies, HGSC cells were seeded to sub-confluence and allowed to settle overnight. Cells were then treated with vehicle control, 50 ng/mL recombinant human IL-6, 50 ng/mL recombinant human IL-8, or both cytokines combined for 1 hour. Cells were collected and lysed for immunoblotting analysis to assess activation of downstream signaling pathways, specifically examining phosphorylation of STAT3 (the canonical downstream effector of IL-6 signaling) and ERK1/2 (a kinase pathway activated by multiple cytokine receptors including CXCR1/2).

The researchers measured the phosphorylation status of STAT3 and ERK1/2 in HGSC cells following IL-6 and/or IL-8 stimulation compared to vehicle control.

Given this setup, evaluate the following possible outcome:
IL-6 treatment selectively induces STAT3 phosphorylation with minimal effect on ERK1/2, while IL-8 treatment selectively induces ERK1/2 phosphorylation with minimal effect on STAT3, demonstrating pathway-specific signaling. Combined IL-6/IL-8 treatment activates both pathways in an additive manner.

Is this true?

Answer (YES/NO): NO